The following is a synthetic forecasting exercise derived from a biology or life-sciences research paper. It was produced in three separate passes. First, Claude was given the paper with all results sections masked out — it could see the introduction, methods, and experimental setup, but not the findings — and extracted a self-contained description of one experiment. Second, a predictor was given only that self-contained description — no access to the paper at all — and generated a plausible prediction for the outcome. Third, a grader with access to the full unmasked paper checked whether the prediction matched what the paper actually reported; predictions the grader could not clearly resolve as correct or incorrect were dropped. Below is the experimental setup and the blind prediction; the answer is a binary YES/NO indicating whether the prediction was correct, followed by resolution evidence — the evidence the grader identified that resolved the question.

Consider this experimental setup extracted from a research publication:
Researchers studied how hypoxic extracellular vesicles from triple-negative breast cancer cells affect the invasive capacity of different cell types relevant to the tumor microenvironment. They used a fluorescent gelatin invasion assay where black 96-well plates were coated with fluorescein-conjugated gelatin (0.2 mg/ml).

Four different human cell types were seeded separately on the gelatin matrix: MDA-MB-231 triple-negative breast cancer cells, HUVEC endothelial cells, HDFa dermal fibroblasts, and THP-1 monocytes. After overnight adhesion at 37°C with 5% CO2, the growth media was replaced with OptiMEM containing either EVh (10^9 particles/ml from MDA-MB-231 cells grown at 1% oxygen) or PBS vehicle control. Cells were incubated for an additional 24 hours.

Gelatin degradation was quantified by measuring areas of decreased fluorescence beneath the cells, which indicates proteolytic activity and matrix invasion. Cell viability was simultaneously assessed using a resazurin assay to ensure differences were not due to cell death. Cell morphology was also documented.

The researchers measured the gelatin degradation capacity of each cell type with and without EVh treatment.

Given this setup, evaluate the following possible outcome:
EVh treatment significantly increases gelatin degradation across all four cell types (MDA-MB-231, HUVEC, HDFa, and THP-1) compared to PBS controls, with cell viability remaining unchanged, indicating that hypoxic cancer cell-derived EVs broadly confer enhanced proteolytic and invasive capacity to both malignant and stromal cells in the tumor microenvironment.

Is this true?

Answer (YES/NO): NO